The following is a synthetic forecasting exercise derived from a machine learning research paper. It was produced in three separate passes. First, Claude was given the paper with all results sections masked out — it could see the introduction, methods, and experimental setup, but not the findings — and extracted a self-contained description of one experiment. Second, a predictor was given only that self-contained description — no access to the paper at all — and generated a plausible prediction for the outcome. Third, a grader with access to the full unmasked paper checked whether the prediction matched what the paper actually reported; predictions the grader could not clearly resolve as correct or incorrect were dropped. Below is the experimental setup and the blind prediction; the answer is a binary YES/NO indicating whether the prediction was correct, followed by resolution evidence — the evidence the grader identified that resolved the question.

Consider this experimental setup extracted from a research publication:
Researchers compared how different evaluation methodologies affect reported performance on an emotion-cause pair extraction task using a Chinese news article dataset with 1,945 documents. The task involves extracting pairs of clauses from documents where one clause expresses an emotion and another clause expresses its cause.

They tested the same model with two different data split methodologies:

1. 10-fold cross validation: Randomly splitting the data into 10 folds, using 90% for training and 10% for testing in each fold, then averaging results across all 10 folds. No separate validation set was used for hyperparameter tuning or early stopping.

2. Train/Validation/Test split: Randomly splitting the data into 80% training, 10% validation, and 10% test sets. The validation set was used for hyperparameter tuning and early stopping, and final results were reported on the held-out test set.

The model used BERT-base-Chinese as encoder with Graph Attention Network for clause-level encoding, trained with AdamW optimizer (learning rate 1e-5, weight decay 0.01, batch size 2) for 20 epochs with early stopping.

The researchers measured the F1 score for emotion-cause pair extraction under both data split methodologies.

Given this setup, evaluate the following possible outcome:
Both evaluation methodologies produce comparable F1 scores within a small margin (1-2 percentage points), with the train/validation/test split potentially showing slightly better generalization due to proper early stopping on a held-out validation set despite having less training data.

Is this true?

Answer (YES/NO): NO